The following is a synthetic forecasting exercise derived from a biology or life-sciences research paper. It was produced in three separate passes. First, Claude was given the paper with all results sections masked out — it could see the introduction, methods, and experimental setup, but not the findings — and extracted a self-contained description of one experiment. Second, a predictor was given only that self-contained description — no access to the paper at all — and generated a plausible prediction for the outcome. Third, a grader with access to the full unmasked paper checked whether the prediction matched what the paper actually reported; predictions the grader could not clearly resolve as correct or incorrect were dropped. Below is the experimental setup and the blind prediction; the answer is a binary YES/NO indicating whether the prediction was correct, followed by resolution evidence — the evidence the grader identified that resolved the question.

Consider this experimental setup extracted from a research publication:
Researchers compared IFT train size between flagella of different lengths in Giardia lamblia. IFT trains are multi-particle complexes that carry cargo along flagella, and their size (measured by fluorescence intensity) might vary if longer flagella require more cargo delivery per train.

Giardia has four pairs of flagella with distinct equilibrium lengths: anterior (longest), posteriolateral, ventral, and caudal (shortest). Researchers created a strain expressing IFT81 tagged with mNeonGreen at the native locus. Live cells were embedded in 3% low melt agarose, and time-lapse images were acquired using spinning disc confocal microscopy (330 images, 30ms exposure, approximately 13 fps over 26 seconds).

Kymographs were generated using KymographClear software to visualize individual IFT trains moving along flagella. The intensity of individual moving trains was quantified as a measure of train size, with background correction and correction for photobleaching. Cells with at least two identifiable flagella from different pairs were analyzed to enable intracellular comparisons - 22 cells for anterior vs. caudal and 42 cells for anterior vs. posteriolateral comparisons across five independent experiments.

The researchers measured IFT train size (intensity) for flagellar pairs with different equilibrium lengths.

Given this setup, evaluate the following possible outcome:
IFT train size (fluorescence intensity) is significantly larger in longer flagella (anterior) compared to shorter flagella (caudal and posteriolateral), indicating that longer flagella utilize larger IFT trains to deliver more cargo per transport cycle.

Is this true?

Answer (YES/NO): NO